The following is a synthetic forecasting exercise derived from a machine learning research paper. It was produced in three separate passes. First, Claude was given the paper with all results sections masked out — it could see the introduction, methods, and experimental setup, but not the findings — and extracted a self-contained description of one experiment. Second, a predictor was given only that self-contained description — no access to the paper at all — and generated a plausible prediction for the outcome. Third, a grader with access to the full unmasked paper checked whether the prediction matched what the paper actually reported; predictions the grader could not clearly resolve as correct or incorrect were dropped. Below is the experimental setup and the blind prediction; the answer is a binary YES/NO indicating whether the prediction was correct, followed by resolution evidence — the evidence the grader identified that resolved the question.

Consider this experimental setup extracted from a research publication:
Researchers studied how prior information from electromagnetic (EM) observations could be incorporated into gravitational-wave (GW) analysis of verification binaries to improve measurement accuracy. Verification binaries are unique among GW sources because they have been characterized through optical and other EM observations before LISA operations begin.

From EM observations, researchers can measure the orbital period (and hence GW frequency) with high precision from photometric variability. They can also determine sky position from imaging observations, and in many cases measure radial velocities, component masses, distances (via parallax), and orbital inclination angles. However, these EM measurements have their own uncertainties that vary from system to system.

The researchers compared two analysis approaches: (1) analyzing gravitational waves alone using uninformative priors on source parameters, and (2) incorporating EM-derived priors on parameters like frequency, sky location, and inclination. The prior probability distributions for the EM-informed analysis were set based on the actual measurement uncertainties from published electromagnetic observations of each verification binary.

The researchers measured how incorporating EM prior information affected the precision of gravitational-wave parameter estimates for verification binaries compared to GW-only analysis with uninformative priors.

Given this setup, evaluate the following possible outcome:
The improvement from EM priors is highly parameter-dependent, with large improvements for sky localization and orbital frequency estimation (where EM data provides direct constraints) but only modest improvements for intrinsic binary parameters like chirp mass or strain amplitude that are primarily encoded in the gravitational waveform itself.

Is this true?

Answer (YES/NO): NO